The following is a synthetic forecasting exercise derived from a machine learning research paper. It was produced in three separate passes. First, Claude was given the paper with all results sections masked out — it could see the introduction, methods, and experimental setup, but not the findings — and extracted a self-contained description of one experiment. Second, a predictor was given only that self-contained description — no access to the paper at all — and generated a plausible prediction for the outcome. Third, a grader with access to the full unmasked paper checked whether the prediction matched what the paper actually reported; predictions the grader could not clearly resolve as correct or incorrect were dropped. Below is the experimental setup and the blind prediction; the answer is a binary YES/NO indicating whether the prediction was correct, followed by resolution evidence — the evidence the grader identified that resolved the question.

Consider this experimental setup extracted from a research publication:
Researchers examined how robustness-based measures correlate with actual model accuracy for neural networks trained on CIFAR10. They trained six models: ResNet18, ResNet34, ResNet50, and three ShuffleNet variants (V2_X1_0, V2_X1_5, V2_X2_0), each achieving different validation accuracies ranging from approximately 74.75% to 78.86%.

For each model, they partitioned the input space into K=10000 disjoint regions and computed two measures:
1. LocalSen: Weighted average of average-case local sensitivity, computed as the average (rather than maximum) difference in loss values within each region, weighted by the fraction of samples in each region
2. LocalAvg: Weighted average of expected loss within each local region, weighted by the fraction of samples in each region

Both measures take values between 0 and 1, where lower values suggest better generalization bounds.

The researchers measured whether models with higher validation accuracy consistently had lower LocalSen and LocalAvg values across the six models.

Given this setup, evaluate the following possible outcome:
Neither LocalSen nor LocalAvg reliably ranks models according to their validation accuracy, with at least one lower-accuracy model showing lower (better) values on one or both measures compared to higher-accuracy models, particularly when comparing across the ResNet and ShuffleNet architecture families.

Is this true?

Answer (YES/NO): NO